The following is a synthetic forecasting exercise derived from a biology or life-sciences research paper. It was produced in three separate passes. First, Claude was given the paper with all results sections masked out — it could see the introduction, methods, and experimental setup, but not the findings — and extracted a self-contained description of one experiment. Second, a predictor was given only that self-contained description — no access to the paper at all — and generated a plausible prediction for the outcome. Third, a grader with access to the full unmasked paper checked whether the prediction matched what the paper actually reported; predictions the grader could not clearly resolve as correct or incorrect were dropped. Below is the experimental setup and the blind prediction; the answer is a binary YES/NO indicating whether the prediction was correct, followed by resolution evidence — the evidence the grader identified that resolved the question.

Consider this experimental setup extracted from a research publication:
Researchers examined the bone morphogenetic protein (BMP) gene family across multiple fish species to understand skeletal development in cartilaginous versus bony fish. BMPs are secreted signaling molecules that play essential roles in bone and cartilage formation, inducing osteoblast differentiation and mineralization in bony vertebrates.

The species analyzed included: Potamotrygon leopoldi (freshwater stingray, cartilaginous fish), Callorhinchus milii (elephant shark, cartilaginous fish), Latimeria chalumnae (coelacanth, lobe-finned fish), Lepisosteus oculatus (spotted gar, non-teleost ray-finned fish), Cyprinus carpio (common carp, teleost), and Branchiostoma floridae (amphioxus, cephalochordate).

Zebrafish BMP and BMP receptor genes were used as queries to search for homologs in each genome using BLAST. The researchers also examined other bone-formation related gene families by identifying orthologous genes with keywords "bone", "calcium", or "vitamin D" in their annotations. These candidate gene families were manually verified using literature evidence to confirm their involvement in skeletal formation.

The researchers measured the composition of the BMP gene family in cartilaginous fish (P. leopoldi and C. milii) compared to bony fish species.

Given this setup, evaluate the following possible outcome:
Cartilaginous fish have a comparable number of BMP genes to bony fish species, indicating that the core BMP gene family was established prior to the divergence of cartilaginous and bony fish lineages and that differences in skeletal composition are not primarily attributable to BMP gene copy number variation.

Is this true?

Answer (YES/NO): YES